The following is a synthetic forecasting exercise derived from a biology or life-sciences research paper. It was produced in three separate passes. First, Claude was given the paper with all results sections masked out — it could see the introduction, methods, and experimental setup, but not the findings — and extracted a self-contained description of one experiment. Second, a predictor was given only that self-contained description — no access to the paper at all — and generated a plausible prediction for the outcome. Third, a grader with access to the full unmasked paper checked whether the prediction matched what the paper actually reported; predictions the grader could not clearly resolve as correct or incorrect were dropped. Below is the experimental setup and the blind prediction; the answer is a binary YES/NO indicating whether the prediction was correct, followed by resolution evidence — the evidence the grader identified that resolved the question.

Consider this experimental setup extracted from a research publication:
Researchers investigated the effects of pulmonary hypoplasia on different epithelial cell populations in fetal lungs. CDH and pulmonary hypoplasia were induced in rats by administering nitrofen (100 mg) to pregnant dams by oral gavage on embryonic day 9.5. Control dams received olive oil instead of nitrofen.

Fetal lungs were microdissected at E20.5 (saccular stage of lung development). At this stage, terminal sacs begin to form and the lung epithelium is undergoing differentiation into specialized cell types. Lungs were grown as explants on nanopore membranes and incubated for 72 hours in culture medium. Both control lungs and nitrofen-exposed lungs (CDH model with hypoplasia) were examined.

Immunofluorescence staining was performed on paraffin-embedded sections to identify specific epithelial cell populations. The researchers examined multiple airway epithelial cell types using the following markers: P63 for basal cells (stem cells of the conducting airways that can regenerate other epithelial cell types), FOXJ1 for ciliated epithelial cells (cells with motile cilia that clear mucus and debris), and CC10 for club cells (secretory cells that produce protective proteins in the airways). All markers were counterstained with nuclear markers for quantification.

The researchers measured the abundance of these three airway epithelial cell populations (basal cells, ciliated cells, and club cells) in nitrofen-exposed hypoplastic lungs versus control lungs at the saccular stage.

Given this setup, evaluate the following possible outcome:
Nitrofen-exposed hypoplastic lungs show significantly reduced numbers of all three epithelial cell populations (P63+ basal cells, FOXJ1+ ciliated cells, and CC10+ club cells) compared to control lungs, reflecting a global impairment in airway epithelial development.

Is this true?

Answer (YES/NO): NO